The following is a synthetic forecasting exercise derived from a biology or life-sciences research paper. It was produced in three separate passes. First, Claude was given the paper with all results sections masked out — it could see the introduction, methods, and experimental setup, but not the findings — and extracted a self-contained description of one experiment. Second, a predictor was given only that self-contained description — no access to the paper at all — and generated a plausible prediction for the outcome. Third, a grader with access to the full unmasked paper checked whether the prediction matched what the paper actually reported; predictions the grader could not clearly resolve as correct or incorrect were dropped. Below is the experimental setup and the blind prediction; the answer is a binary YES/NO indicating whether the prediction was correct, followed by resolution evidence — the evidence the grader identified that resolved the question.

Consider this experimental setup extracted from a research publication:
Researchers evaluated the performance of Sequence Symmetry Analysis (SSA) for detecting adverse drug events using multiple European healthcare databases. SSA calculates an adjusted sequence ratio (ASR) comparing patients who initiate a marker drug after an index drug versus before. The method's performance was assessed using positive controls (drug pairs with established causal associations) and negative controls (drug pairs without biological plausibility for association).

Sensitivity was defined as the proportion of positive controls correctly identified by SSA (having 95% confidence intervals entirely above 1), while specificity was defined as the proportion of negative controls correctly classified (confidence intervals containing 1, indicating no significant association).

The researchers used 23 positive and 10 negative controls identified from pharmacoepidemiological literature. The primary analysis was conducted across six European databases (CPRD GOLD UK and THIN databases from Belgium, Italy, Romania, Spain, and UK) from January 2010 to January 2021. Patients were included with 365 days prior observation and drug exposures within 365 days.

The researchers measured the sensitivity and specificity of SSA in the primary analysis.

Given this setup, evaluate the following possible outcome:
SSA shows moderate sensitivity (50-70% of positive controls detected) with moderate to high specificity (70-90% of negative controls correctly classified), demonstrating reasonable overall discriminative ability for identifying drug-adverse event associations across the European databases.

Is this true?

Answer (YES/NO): YES